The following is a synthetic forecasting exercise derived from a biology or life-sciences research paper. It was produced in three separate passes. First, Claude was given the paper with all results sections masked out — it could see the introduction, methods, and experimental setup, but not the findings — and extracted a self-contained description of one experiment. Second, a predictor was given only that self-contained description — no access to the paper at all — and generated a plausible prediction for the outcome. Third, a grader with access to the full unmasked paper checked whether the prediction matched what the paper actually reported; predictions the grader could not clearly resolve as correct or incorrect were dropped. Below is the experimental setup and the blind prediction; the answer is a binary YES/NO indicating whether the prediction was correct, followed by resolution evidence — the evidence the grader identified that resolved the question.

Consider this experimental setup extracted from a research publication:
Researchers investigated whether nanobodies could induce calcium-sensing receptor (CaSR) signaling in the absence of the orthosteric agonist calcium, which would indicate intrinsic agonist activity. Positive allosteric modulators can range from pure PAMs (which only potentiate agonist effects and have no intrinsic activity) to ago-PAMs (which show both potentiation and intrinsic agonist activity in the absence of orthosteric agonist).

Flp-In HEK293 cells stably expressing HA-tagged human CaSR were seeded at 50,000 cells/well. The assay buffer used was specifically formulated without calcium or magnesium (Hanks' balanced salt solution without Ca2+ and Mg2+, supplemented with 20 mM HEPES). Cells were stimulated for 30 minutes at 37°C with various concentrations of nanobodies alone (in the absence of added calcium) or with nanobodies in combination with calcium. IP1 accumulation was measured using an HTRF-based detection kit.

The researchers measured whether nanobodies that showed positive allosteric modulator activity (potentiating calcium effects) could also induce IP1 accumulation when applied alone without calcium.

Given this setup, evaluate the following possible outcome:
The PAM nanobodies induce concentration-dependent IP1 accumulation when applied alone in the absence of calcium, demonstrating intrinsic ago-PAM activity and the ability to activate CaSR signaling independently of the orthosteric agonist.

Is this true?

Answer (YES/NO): NO